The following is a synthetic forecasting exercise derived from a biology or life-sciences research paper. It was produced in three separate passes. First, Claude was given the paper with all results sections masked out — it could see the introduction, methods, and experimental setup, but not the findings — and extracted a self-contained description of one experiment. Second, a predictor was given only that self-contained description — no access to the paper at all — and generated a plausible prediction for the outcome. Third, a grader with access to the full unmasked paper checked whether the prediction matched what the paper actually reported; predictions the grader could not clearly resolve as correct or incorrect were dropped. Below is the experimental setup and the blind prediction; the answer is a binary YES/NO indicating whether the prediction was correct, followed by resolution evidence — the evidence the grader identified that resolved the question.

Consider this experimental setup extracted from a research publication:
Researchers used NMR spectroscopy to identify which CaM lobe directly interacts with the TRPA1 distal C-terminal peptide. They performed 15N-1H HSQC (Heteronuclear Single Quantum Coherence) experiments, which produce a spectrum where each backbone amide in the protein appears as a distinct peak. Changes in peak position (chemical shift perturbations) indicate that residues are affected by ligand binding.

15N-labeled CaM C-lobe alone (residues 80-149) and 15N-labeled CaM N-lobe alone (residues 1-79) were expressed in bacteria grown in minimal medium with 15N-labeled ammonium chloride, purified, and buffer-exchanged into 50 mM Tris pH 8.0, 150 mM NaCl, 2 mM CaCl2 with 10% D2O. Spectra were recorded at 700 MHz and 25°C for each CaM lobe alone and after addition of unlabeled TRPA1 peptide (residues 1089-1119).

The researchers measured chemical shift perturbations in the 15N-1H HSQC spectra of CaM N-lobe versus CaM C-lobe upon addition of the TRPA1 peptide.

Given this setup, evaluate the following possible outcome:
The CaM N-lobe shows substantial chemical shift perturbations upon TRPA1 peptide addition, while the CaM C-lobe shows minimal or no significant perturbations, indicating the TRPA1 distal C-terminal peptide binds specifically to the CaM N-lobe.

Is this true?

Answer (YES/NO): NO